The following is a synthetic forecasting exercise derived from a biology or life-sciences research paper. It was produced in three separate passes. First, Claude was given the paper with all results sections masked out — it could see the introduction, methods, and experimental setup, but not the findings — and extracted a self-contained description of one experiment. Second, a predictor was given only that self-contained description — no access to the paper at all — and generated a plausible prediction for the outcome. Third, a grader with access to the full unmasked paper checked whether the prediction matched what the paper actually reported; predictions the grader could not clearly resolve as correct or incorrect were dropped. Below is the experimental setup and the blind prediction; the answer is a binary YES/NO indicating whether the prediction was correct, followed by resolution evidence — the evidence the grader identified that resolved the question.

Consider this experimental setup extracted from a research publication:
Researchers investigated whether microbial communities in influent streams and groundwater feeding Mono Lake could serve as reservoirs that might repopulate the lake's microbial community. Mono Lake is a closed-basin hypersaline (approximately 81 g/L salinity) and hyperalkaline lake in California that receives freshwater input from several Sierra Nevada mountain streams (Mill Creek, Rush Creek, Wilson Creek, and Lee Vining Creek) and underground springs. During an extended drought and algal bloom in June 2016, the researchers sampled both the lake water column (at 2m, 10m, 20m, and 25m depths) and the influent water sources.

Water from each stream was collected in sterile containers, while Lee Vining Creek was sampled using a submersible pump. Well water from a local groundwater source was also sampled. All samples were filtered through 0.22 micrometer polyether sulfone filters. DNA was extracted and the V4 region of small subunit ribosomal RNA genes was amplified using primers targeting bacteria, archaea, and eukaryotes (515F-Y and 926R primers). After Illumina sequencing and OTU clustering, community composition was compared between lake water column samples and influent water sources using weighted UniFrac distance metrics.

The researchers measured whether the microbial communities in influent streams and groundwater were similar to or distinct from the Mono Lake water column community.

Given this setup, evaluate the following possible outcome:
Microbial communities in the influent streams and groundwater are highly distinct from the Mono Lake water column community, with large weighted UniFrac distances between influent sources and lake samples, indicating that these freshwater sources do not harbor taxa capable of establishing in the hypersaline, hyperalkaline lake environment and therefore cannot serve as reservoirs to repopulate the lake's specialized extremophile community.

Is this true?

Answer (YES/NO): NO